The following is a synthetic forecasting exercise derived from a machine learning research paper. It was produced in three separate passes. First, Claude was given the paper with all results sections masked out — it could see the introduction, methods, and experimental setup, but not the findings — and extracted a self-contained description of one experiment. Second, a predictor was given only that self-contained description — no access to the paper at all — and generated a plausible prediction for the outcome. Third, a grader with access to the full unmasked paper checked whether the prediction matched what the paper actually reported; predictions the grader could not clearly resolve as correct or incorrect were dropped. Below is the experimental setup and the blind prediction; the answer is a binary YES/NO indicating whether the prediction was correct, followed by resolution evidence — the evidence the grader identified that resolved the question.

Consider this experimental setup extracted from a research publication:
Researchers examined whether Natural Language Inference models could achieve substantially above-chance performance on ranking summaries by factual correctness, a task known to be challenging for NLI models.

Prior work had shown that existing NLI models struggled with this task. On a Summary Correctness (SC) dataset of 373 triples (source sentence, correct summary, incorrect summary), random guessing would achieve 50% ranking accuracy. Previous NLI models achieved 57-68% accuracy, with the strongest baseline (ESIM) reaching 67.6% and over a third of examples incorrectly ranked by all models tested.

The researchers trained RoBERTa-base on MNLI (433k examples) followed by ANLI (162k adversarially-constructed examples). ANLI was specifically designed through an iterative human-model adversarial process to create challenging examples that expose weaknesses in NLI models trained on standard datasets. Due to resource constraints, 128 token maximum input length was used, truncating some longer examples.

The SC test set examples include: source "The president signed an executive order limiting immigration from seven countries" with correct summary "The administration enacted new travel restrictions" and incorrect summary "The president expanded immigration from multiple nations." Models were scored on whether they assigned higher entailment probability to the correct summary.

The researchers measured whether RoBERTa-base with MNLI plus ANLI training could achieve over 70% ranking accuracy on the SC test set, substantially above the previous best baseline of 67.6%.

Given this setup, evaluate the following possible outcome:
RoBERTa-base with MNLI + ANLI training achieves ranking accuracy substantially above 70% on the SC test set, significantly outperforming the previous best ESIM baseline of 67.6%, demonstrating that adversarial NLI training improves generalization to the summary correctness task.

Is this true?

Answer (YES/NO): YES